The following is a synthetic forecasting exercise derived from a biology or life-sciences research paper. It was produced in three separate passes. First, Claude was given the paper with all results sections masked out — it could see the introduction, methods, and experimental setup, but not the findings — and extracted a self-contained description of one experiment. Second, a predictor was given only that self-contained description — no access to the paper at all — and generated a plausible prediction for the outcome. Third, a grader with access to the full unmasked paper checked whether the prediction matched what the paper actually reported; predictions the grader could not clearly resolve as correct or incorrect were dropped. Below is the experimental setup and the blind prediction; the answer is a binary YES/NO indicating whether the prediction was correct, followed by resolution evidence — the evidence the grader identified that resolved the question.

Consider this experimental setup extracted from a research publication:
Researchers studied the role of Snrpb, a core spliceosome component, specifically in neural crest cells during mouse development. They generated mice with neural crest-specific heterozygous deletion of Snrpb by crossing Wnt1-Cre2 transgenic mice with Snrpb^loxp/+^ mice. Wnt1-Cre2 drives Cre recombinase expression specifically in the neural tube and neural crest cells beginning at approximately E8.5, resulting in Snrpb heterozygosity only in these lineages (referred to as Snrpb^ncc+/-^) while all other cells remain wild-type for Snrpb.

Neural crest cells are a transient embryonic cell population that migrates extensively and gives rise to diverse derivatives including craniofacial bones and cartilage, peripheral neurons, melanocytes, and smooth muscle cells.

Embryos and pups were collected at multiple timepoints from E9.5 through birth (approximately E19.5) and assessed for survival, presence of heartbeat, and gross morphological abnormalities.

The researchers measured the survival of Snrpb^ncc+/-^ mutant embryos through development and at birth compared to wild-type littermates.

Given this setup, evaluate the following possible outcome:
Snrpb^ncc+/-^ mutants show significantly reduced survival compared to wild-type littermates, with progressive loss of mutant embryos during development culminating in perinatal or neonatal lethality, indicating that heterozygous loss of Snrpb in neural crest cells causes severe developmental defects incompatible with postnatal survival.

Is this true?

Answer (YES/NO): YES